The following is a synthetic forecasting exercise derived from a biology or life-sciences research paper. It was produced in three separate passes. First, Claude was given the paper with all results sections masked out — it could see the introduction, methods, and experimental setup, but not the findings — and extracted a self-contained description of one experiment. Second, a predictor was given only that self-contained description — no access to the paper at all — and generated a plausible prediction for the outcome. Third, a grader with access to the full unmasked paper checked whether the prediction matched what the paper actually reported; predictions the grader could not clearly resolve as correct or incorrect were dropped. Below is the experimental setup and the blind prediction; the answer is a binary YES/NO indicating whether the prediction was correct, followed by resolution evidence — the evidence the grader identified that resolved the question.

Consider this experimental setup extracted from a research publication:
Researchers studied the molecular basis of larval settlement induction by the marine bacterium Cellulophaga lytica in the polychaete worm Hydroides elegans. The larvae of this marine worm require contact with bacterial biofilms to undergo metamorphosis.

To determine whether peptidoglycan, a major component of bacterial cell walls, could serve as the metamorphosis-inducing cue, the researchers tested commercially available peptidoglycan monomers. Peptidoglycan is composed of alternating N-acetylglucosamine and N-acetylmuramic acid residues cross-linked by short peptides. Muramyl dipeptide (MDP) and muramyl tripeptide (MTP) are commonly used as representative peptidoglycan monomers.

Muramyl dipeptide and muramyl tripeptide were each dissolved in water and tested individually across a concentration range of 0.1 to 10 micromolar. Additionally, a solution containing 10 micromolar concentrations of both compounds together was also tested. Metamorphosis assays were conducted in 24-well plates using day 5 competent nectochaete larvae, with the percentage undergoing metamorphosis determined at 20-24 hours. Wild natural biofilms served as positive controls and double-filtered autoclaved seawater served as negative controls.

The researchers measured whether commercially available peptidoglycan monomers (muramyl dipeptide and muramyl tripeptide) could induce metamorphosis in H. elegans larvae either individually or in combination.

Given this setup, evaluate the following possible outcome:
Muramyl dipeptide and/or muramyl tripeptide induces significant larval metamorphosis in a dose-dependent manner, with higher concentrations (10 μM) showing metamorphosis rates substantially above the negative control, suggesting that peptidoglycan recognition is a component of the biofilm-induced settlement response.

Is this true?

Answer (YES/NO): NO